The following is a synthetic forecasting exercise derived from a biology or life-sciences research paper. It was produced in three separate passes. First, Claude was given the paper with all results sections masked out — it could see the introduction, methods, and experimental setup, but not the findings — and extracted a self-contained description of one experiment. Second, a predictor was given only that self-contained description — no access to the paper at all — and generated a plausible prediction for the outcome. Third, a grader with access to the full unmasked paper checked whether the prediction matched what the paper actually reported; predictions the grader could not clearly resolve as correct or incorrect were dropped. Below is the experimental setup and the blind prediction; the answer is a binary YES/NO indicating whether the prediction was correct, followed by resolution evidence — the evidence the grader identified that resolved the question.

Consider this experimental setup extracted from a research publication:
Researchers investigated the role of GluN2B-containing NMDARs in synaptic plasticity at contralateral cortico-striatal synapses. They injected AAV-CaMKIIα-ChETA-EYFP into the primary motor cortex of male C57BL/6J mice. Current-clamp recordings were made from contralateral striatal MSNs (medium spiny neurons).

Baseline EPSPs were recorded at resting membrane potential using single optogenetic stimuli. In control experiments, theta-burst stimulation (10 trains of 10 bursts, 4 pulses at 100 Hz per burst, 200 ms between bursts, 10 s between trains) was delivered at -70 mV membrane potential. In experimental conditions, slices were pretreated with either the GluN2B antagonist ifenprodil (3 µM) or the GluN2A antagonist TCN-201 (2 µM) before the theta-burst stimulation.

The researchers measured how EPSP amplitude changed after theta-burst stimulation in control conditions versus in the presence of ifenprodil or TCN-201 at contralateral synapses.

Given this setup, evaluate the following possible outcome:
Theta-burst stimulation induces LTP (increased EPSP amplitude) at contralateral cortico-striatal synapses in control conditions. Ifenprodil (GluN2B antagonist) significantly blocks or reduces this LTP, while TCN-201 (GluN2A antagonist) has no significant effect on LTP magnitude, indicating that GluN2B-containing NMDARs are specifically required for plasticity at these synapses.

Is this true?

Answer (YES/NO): NO